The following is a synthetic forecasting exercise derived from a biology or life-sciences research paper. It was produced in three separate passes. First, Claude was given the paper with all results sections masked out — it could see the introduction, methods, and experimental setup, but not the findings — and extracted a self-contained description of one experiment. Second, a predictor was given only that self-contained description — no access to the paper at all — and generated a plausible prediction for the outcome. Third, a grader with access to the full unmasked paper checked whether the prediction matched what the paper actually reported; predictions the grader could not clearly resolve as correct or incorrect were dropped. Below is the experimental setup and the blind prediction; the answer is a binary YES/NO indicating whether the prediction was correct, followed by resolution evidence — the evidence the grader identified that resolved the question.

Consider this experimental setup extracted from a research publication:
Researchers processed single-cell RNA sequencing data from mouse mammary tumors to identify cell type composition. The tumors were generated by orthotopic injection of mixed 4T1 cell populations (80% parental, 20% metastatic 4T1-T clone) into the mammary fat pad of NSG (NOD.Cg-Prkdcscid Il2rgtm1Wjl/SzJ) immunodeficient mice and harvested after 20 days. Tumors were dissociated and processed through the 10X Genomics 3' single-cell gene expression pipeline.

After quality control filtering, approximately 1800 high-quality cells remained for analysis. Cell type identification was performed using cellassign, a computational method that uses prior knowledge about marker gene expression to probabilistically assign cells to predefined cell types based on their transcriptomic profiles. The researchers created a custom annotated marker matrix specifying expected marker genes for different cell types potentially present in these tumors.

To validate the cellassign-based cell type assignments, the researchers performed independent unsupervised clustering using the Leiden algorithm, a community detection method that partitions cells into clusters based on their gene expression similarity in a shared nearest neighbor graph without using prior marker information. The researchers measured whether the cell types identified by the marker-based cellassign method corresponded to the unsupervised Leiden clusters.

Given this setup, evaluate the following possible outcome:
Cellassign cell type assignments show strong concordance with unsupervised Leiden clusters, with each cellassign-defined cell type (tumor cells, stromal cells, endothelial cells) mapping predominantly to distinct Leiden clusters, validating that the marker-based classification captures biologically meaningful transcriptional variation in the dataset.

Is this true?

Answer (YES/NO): YES